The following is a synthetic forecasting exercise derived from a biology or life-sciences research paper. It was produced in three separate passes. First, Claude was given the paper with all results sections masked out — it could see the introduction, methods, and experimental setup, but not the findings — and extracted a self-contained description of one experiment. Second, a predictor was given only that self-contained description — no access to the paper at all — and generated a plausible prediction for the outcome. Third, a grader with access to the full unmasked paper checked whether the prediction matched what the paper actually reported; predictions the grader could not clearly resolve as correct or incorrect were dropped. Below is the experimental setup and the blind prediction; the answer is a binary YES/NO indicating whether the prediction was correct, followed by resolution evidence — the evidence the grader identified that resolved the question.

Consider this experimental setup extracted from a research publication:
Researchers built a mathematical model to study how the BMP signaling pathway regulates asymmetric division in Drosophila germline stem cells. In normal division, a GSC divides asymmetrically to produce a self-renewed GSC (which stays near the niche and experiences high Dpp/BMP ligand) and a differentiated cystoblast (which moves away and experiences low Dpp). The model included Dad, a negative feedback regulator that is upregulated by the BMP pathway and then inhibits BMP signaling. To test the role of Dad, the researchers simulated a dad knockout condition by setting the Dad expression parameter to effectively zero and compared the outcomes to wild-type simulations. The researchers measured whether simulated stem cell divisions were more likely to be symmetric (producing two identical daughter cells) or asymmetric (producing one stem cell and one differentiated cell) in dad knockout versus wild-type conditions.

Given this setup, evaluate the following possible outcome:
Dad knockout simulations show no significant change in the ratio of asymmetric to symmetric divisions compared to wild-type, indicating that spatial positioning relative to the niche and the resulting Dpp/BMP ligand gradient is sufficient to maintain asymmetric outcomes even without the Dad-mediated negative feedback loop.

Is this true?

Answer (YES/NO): NO